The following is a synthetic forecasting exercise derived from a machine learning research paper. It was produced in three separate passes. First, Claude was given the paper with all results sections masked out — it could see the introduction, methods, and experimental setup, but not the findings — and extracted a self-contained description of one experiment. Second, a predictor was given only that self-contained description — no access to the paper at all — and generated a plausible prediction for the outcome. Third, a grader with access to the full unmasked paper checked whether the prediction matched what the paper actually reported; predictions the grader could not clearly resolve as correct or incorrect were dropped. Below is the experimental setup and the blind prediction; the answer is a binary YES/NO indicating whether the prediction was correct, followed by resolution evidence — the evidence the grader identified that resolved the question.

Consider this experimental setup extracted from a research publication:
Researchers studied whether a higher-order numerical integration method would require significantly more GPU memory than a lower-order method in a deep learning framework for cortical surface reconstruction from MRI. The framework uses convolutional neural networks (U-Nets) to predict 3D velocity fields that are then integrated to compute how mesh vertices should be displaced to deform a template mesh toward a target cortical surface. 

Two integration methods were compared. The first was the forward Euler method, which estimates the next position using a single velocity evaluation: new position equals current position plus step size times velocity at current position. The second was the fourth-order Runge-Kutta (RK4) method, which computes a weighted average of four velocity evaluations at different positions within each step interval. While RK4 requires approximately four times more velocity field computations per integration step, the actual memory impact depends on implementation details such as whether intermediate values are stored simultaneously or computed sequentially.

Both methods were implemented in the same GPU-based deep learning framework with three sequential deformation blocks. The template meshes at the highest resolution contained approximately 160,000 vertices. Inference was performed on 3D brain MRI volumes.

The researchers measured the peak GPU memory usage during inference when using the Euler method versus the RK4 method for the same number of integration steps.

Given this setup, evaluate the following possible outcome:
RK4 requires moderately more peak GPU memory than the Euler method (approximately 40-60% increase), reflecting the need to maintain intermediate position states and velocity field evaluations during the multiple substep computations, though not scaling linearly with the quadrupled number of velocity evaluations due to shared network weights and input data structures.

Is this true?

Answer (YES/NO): NO